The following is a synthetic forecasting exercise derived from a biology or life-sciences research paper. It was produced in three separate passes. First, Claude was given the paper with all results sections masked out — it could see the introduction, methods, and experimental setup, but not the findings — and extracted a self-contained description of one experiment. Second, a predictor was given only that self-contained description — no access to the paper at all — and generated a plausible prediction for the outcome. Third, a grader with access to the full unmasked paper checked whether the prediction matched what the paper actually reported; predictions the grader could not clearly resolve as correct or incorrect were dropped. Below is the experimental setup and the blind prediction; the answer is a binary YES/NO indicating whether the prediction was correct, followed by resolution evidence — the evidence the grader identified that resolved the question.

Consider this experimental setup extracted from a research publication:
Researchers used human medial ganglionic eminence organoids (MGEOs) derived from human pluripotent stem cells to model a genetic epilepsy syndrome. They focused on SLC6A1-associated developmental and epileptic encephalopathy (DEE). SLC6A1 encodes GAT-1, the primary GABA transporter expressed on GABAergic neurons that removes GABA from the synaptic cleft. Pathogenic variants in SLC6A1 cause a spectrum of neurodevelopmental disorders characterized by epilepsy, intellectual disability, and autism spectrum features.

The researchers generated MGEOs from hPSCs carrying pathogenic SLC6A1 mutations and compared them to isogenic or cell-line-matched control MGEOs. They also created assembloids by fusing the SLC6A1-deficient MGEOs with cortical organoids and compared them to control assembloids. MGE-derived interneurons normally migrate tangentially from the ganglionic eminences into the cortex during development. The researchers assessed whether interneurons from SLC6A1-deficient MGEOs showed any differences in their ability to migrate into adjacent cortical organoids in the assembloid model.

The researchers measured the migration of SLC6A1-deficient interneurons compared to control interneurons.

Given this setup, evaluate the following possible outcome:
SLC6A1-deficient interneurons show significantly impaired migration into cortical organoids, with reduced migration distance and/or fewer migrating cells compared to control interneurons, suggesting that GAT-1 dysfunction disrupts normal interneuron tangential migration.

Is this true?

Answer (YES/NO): YES